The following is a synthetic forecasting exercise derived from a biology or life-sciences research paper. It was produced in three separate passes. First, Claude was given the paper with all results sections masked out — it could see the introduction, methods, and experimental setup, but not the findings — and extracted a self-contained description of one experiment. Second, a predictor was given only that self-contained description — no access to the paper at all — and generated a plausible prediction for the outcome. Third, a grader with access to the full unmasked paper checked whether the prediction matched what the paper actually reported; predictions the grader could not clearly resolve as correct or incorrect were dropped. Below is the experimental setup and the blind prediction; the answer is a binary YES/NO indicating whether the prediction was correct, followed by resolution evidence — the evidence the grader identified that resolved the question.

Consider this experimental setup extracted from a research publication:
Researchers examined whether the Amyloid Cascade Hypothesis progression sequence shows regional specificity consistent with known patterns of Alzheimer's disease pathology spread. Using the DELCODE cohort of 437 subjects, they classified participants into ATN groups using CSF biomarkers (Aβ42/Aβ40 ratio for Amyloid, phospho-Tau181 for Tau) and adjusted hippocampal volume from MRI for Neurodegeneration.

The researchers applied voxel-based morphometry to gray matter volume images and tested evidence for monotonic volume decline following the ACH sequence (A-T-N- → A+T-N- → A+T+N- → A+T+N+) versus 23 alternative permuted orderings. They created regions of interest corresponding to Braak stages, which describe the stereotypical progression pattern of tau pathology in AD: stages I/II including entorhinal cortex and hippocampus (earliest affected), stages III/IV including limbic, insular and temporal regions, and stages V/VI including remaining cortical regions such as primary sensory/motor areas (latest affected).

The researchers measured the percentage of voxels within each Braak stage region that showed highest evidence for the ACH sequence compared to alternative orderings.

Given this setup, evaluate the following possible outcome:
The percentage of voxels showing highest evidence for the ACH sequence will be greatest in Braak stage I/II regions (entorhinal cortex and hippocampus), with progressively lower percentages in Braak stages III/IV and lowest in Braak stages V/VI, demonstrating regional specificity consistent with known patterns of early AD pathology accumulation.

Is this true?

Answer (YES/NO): YES